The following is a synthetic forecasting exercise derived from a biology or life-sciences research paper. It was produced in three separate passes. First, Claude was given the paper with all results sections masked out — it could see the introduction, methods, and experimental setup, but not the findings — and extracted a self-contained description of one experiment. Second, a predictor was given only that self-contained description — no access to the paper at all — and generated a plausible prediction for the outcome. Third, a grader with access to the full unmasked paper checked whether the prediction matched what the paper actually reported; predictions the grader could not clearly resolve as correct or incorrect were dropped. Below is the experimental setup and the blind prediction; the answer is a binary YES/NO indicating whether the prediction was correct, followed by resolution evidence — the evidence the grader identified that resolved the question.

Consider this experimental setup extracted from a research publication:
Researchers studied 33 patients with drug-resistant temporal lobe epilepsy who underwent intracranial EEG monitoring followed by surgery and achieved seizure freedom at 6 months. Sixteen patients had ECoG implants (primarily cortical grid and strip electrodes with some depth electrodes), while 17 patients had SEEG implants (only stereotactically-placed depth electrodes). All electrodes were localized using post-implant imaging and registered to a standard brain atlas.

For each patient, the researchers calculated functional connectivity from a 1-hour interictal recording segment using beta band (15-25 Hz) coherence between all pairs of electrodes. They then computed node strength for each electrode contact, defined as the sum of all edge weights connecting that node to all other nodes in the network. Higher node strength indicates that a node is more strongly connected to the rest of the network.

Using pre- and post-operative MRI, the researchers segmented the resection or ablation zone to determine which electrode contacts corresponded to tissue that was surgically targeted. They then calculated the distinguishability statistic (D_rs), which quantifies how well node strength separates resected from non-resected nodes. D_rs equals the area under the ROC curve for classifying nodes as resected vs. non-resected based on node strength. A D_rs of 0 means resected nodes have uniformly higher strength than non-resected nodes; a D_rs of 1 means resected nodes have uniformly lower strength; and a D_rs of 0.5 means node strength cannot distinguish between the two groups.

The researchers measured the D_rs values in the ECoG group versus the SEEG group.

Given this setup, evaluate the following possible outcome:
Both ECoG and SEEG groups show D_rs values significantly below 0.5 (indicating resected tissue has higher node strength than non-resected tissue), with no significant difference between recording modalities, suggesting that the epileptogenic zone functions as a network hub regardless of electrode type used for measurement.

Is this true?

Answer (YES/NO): NO